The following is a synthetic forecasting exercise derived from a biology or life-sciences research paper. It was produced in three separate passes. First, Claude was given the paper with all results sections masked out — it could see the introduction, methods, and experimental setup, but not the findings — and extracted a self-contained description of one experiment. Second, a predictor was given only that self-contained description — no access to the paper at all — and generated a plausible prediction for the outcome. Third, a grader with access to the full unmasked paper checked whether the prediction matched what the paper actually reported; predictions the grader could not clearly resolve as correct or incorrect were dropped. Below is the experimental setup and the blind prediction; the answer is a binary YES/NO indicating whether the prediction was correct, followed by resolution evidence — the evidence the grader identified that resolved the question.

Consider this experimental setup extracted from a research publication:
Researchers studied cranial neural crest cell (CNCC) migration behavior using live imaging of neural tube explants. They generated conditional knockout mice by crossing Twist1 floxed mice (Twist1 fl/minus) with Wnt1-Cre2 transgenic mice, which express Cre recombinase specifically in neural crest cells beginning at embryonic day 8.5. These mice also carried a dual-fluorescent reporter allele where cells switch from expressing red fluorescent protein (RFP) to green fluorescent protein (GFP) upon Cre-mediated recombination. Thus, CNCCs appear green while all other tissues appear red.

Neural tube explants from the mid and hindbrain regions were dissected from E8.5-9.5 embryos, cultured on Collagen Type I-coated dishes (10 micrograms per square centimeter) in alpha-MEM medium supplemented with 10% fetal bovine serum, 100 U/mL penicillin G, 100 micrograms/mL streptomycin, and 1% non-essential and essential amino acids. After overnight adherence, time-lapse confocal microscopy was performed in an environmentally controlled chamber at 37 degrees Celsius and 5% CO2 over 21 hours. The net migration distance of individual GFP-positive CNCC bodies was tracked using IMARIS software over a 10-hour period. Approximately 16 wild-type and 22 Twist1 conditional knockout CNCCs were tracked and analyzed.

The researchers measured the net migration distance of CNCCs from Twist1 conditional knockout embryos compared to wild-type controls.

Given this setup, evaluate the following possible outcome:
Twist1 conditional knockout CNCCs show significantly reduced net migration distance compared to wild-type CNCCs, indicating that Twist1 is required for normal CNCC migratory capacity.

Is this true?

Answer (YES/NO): YES